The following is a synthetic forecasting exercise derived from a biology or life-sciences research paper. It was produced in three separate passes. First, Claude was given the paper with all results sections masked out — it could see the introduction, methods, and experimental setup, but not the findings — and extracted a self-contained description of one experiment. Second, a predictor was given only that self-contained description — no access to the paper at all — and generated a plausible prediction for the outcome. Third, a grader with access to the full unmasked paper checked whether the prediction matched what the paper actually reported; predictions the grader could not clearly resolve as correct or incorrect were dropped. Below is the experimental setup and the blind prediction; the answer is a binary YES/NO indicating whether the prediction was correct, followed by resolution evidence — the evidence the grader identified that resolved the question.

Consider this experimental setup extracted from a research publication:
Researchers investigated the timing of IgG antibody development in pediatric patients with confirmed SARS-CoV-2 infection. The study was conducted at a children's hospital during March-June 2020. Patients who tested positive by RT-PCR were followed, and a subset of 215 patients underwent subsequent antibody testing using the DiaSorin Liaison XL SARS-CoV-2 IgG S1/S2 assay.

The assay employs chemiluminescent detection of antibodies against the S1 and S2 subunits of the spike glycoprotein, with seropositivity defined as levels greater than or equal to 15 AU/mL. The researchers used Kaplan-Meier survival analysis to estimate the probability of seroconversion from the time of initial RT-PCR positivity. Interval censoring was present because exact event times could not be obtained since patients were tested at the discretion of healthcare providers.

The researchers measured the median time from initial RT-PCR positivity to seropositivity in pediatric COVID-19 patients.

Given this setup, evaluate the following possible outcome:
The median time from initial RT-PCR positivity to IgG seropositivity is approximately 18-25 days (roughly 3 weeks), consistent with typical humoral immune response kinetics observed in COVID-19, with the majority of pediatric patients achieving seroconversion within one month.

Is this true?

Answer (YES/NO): YES